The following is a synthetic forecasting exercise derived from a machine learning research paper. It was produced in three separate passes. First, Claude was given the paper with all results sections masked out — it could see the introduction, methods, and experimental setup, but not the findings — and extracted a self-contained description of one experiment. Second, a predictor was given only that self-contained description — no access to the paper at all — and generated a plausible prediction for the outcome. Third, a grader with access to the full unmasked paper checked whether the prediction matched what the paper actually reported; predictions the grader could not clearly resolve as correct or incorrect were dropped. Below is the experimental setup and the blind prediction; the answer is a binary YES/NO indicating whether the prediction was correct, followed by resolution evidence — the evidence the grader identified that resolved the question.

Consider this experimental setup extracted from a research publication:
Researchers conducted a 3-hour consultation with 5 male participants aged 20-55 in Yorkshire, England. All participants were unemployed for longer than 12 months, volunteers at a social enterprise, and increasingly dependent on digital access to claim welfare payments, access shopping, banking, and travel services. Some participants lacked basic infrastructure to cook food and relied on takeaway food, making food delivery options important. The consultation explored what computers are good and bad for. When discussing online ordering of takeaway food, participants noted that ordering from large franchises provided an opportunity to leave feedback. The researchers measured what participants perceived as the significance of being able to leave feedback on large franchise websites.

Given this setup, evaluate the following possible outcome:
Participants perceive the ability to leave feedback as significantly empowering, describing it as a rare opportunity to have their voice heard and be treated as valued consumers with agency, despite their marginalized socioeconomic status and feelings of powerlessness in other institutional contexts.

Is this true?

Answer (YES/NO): NO